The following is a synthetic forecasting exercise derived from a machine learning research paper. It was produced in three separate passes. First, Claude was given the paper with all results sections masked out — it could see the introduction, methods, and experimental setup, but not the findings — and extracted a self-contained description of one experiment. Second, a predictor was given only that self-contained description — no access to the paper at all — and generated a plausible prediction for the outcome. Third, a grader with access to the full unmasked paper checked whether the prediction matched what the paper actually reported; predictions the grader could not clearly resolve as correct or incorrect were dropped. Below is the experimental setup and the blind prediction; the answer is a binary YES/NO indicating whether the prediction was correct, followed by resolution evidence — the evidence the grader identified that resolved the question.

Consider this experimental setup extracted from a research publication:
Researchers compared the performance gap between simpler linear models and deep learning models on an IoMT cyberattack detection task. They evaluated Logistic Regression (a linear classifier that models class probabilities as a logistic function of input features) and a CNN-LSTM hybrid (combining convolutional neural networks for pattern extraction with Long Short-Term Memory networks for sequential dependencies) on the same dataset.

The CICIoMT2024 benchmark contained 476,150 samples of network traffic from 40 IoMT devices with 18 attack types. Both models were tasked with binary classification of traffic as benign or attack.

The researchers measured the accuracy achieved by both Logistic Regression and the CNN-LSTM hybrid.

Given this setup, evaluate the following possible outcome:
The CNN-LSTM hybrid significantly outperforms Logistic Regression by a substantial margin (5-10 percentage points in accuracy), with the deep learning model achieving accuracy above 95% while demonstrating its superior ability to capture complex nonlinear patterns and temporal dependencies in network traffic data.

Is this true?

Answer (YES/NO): NO